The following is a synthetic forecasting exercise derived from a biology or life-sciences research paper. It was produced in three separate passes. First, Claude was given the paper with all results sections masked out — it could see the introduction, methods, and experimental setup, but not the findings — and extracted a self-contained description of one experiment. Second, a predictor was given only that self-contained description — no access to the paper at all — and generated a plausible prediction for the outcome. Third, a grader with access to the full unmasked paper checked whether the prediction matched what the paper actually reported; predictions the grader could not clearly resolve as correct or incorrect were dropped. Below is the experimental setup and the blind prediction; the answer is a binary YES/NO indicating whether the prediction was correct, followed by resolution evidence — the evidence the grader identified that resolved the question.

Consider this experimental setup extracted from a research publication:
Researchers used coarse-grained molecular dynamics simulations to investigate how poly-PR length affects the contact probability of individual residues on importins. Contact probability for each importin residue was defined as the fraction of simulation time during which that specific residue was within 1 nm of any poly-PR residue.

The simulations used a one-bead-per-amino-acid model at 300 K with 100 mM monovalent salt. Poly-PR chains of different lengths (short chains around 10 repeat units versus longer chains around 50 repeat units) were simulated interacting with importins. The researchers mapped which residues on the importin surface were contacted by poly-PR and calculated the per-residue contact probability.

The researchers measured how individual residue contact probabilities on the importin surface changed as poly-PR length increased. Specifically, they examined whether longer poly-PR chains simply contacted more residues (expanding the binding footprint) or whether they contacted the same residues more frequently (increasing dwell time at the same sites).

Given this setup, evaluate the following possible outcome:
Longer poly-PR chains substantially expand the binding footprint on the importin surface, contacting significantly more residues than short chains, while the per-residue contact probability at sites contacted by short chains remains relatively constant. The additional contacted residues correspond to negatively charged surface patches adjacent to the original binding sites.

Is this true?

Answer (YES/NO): NO